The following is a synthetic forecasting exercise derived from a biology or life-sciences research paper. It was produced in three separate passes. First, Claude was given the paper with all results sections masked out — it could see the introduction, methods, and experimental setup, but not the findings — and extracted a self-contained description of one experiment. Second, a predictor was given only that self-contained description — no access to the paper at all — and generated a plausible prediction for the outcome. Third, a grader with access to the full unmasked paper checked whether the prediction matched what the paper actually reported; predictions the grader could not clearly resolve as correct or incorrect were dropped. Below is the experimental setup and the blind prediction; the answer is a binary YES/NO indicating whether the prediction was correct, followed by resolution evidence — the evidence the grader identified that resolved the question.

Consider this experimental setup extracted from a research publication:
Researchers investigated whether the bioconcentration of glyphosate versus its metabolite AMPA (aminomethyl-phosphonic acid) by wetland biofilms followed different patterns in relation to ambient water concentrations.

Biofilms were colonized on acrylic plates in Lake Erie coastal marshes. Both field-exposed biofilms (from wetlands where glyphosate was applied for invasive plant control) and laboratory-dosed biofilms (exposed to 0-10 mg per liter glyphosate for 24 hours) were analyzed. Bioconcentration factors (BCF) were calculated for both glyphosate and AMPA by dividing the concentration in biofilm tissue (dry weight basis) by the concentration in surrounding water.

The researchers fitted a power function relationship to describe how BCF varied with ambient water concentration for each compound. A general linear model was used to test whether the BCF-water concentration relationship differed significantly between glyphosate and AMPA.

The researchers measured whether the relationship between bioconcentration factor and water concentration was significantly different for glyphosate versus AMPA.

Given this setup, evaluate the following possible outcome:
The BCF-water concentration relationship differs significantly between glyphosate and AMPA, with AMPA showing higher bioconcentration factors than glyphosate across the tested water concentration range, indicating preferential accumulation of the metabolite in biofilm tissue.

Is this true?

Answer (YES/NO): NO